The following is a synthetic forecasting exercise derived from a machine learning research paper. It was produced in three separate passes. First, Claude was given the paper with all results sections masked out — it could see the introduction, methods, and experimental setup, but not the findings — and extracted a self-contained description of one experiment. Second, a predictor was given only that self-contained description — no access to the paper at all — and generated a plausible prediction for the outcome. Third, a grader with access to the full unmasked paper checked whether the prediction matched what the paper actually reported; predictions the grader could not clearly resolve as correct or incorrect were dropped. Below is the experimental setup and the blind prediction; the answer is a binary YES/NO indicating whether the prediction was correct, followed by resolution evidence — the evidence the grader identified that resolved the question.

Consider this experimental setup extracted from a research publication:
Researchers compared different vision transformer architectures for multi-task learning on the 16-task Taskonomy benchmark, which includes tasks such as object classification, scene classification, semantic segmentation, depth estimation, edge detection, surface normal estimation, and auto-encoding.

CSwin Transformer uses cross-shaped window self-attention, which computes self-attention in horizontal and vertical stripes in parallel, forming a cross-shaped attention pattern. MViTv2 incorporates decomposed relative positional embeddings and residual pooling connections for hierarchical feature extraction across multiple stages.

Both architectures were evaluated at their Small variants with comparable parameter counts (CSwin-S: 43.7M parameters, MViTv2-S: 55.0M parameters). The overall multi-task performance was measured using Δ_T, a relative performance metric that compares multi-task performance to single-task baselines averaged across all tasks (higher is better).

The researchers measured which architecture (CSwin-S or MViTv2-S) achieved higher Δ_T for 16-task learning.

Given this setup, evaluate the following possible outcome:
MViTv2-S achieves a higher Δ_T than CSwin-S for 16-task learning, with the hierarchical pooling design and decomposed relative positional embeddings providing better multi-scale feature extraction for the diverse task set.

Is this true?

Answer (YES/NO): YES